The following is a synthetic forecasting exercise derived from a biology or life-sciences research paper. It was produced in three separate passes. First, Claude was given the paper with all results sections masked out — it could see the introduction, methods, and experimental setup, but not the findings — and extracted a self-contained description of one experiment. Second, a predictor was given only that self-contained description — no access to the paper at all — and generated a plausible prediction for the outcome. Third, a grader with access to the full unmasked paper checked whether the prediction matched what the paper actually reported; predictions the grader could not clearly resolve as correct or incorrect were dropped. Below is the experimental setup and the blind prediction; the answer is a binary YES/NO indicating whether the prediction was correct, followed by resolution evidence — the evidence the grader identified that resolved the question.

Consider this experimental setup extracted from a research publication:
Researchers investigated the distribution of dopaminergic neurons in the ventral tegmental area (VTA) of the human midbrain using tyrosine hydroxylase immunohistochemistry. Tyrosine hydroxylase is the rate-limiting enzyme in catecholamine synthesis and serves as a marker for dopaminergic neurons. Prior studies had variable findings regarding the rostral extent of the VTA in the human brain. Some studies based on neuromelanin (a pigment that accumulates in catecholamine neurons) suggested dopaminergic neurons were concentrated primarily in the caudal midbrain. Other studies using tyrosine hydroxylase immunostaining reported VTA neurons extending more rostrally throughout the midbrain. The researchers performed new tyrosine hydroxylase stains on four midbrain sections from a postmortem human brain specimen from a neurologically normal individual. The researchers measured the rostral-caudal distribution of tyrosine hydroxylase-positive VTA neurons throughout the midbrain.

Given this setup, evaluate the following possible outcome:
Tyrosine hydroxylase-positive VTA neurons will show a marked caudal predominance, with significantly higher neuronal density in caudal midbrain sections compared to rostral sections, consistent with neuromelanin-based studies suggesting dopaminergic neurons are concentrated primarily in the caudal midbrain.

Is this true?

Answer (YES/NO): NO